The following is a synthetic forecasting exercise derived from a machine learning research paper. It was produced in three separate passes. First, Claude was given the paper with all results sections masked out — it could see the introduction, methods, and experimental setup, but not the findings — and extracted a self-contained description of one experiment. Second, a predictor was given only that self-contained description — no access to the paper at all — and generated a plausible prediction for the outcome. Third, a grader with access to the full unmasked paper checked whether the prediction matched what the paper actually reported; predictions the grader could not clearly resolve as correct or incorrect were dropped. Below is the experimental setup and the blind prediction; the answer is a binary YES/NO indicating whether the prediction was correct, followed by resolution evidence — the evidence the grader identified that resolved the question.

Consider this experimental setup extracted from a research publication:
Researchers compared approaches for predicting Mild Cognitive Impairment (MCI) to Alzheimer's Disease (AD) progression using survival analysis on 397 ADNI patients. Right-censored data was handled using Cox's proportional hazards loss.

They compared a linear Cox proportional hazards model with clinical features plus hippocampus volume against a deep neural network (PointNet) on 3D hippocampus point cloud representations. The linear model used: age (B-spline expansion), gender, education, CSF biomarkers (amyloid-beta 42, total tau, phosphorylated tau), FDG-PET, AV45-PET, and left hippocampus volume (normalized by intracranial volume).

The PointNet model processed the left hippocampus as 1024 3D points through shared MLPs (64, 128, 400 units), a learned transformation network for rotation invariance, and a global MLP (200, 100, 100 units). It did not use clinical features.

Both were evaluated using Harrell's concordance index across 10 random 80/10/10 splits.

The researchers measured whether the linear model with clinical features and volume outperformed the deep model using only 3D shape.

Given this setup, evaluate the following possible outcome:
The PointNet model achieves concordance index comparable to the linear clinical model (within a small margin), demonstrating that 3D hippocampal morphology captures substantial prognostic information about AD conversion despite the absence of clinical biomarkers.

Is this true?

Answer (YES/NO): NO